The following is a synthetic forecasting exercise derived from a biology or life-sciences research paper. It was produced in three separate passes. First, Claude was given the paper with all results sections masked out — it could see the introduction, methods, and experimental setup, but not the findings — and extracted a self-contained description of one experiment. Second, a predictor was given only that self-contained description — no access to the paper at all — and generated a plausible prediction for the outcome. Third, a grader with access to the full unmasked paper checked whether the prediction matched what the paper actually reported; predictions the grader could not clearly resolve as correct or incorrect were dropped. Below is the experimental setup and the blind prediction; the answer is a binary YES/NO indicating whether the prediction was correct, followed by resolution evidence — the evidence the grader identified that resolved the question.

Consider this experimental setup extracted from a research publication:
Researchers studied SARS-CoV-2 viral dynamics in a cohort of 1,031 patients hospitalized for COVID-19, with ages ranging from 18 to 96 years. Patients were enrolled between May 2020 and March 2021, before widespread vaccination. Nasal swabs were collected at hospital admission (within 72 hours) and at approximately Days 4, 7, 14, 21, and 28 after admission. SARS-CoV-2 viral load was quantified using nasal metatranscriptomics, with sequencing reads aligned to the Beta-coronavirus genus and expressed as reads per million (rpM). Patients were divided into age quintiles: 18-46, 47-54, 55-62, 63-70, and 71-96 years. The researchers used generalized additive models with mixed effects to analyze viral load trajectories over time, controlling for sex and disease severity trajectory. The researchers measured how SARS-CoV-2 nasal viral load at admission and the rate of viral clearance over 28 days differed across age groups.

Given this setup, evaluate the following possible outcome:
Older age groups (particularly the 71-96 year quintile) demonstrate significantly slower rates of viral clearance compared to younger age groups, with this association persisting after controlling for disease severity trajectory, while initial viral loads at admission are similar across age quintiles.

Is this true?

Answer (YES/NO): NO